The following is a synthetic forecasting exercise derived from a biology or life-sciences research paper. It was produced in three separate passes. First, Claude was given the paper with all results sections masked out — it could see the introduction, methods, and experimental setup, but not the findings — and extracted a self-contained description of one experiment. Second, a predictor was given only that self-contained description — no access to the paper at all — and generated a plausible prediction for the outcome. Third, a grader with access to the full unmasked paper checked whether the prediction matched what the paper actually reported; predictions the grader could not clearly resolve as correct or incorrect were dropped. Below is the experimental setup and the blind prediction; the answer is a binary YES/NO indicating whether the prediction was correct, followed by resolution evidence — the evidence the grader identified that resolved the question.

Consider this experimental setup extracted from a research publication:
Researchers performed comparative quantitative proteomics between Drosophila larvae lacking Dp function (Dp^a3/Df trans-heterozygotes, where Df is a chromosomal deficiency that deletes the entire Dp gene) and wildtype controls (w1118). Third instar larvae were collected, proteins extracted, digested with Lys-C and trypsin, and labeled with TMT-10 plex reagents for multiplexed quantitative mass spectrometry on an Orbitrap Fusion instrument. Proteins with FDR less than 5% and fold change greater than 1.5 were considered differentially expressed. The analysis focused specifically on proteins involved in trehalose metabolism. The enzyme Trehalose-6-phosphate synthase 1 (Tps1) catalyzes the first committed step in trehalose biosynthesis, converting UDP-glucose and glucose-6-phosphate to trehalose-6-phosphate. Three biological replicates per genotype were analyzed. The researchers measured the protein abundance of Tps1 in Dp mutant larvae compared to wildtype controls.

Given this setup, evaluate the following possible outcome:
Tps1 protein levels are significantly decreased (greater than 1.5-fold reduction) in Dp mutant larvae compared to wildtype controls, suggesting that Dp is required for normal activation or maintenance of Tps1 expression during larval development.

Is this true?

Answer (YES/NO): YES